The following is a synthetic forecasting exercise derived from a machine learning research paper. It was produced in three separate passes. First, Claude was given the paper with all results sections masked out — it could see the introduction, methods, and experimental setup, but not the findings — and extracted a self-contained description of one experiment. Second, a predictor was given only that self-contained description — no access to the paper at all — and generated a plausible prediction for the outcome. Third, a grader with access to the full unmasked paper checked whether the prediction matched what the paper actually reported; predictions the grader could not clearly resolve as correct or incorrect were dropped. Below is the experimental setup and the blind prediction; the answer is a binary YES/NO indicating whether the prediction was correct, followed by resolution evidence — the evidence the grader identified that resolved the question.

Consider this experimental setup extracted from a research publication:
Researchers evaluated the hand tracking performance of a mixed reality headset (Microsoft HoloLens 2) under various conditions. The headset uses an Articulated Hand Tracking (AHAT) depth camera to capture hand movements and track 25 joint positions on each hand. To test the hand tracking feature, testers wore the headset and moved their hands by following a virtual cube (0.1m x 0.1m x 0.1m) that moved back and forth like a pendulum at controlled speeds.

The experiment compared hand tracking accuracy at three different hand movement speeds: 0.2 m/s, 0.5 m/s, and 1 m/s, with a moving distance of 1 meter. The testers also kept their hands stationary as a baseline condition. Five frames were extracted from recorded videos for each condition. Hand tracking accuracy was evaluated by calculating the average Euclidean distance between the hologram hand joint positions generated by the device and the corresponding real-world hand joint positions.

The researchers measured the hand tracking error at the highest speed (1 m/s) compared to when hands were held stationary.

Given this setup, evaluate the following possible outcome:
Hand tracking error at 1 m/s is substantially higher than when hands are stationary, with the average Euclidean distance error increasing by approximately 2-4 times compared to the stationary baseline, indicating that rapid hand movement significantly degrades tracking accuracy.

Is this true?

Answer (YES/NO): NO